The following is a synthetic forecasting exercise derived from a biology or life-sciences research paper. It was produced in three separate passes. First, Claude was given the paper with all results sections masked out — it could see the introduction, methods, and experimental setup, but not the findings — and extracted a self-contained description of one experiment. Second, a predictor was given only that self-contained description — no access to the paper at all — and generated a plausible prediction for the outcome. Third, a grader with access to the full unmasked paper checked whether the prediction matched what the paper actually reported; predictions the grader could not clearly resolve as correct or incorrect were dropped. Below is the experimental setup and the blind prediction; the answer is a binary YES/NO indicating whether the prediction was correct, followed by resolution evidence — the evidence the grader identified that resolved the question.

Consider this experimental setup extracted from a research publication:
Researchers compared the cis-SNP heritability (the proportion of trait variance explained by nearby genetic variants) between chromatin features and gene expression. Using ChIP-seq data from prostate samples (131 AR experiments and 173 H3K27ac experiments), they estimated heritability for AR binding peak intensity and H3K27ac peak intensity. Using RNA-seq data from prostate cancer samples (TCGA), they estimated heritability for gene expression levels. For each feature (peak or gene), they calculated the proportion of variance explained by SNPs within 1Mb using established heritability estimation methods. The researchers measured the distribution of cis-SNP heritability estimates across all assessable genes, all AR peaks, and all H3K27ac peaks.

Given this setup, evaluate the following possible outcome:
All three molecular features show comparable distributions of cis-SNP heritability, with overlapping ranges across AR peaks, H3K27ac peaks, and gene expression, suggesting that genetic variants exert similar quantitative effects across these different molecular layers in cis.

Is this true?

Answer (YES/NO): NO